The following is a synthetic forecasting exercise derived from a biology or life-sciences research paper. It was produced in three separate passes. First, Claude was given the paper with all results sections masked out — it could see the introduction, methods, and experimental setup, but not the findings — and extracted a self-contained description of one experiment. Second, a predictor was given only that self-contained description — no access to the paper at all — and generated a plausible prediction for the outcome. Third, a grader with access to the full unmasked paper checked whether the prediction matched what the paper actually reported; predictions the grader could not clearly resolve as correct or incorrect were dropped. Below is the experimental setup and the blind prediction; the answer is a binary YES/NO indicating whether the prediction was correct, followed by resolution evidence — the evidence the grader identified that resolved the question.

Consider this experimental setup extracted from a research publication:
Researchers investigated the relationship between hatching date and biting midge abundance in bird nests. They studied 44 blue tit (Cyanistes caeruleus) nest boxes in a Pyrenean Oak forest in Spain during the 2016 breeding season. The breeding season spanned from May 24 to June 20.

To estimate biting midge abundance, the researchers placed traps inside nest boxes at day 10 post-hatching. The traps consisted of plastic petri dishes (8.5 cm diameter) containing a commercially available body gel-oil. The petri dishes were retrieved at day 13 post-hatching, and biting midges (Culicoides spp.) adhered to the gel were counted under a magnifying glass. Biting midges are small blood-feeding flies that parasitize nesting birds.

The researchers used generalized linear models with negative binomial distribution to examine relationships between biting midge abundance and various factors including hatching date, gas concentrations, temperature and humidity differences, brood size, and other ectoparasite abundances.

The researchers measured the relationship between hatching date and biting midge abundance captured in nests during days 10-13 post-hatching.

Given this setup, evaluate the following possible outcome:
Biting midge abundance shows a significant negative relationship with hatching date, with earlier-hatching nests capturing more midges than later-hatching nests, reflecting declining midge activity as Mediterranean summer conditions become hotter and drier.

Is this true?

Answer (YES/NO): NO